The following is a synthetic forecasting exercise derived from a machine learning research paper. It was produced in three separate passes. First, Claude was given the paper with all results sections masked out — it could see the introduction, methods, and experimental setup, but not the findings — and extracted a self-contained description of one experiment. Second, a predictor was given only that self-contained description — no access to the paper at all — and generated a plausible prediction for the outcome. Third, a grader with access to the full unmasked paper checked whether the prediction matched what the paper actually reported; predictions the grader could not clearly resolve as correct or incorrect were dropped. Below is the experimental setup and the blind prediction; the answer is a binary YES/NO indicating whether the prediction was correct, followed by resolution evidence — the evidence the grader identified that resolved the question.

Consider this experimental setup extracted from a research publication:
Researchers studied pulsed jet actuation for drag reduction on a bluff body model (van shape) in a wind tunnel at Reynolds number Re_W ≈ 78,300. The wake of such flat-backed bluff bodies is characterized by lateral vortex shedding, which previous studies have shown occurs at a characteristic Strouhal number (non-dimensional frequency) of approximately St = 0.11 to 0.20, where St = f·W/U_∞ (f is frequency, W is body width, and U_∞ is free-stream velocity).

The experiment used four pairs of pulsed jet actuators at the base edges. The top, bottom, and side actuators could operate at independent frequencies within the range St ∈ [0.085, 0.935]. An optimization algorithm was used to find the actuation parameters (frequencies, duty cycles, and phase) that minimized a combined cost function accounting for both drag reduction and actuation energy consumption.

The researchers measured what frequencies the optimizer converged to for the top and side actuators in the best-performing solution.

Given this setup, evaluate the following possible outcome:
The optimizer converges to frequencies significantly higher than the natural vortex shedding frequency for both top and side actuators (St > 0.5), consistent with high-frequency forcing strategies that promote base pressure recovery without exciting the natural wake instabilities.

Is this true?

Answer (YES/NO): YES